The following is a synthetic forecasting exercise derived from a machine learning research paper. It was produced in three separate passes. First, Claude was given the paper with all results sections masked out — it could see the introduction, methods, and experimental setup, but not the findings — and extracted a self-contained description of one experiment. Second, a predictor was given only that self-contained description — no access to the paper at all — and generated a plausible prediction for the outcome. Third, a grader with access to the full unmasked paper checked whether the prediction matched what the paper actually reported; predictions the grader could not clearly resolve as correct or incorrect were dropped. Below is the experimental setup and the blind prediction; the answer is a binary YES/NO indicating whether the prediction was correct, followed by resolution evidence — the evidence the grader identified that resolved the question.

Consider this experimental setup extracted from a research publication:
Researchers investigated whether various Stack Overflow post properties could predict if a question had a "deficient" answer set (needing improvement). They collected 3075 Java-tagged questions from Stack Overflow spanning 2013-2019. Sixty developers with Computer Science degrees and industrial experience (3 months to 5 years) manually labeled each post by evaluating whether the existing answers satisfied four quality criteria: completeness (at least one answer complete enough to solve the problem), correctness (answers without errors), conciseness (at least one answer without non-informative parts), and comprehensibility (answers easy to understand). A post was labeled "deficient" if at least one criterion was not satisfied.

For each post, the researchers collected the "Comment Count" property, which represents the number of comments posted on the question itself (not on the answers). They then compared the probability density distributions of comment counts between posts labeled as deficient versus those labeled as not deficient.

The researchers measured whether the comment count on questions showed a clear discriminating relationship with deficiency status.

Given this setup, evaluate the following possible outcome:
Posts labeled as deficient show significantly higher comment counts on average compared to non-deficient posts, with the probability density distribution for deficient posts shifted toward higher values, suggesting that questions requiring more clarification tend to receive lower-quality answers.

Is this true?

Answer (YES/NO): NO